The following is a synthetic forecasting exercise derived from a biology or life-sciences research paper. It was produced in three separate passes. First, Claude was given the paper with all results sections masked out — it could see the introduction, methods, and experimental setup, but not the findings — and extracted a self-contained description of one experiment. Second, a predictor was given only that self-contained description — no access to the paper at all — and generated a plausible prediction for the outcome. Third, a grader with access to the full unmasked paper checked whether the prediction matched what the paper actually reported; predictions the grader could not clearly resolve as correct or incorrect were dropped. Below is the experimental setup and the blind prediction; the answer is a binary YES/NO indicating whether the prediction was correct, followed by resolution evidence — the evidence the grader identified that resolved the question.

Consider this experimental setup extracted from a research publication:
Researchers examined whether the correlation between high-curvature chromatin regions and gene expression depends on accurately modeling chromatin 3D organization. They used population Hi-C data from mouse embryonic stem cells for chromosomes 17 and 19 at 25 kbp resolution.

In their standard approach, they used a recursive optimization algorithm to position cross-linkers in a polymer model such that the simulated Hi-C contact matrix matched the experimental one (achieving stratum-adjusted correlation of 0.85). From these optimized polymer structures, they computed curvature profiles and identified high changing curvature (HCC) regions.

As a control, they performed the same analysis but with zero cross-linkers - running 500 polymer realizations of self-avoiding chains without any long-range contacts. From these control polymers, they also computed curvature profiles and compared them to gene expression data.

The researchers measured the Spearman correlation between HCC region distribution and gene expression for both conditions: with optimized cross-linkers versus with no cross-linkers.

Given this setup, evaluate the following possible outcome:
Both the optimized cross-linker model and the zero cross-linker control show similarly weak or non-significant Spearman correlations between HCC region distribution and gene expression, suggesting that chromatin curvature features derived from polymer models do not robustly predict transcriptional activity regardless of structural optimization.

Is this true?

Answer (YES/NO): NO